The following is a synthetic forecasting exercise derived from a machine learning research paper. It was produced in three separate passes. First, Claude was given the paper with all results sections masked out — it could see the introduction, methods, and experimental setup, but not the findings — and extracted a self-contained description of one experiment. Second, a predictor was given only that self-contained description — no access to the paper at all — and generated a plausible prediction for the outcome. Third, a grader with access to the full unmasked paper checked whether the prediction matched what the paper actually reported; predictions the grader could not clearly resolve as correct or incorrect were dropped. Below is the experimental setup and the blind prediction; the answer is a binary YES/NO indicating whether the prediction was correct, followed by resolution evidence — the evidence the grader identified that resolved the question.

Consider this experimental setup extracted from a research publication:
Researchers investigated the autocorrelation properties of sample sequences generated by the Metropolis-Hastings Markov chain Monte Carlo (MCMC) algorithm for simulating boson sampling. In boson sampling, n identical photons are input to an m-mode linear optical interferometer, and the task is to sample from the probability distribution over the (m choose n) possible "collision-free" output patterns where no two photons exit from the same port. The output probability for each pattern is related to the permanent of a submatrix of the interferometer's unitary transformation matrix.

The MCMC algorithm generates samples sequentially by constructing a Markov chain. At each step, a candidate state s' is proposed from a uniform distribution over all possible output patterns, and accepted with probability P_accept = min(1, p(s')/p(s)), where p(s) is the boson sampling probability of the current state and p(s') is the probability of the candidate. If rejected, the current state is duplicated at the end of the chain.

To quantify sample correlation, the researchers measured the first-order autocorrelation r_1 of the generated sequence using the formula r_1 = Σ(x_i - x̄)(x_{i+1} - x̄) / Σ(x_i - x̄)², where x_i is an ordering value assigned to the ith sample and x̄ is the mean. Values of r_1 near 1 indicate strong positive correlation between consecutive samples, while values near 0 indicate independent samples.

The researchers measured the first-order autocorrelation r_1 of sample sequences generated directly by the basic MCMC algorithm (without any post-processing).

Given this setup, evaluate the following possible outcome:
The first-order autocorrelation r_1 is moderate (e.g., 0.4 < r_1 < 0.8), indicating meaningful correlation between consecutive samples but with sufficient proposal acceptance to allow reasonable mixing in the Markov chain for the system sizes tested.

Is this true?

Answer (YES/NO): NO